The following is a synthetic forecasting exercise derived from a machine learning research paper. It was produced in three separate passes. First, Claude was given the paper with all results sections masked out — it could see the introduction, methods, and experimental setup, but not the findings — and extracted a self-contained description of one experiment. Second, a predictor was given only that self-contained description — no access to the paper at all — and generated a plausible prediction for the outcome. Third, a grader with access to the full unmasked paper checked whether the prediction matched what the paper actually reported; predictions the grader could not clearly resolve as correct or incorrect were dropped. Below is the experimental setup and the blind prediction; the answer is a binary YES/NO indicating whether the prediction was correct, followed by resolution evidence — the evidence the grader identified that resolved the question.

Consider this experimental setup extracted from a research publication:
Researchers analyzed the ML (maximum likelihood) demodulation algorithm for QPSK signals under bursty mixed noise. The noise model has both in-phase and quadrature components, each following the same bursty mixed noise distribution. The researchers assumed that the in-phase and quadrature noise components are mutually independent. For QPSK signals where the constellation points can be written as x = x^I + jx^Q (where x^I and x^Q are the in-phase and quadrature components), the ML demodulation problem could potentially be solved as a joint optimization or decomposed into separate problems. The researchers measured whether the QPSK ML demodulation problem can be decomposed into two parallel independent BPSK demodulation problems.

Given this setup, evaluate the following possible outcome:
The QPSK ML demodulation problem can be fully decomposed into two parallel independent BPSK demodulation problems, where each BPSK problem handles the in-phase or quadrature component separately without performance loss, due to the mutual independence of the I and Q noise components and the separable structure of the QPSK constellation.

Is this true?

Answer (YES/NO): YES